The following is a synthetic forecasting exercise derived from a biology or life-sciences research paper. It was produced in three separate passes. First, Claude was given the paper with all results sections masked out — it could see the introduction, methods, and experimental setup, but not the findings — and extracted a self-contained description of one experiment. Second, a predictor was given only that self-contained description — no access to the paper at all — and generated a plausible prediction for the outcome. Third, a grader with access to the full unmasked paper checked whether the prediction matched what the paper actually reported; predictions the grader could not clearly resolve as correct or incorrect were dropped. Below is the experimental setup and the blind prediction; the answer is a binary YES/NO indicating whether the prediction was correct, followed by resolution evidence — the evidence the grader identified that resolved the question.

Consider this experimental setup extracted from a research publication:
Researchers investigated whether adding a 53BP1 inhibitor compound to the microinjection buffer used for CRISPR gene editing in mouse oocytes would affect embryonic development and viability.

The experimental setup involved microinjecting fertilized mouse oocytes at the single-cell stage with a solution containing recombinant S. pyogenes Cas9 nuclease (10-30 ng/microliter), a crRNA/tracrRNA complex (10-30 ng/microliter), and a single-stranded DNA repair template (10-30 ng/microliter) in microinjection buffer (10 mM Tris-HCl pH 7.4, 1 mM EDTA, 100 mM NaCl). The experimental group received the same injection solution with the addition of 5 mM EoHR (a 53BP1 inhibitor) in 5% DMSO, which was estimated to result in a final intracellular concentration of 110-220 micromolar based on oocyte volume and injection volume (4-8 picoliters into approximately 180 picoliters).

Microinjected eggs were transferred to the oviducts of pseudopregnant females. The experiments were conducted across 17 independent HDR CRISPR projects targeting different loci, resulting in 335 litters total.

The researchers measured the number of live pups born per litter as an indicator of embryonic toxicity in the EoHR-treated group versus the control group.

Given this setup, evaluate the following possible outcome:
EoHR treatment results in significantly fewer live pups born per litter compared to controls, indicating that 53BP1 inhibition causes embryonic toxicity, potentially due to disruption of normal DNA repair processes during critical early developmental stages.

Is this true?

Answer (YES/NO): NO